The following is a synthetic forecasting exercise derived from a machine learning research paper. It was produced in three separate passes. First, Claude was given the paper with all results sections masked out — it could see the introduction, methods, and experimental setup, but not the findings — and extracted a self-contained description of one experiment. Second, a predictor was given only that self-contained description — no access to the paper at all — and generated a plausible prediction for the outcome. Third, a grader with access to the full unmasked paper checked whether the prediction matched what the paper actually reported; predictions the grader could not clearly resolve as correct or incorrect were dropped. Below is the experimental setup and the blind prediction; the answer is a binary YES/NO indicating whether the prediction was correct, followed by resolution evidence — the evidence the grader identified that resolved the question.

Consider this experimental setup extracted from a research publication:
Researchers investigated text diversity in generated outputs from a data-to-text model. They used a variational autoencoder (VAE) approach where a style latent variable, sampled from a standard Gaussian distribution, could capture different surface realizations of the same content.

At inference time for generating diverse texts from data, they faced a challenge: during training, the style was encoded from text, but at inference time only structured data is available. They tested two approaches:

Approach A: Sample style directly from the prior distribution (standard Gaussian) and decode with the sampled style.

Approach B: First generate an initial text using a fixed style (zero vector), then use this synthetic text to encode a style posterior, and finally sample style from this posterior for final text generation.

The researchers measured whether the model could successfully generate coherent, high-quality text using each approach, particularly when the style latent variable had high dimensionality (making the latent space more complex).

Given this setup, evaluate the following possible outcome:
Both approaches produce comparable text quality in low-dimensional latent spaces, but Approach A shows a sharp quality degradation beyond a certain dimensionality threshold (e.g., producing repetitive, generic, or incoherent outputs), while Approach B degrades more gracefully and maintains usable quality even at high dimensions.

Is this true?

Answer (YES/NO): NO